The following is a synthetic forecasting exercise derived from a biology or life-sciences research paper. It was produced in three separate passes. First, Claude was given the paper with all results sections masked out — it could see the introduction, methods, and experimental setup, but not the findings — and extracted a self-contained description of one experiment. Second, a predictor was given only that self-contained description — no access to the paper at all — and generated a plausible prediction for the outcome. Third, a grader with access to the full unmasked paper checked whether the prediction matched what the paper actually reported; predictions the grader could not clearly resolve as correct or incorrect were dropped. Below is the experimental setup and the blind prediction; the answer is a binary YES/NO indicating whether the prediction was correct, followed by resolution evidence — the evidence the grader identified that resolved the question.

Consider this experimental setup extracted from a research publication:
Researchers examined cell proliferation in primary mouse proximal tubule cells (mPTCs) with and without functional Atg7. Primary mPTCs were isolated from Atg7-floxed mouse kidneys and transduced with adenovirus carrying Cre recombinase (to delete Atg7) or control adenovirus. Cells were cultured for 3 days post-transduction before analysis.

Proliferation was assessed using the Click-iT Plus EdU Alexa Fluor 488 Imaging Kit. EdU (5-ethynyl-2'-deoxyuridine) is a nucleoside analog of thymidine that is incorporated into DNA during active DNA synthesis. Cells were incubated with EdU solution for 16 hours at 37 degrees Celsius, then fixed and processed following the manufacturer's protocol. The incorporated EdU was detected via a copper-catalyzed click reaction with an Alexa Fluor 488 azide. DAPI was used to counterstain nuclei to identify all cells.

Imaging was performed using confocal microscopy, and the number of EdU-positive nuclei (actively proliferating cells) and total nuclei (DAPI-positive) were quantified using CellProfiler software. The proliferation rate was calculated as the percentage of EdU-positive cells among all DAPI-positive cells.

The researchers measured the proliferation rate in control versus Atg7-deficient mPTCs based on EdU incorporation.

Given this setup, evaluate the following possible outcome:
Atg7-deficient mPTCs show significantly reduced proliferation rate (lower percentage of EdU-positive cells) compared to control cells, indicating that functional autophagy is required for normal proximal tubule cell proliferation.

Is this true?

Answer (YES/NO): NO